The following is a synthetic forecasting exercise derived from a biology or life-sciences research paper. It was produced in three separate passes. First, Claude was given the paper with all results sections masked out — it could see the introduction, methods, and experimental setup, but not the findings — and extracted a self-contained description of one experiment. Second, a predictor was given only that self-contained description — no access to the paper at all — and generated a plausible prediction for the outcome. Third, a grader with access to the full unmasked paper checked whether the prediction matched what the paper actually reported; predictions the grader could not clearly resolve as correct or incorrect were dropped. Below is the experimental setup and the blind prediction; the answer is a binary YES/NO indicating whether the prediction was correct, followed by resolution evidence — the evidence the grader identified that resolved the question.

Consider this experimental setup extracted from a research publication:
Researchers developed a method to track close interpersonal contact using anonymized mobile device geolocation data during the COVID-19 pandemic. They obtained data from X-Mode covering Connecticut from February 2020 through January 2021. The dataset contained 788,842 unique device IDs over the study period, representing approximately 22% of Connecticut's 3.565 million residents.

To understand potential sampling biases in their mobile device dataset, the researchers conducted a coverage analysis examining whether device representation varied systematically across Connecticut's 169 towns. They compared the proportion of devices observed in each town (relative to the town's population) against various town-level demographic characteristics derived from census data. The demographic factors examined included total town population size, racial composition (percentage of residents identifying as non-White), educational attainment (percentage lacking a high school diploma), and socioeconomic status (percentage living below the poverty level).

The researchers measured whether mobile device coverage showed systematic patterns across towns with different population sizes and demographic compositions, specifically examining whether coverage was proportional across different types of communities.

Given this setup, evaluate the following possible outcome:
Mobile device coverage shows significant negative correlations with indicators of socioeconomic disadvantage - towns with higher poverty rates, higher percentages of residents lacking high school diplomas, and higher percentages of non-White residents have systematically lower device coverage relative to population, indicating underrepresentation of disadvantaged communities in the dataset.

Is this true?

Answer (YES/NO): NO